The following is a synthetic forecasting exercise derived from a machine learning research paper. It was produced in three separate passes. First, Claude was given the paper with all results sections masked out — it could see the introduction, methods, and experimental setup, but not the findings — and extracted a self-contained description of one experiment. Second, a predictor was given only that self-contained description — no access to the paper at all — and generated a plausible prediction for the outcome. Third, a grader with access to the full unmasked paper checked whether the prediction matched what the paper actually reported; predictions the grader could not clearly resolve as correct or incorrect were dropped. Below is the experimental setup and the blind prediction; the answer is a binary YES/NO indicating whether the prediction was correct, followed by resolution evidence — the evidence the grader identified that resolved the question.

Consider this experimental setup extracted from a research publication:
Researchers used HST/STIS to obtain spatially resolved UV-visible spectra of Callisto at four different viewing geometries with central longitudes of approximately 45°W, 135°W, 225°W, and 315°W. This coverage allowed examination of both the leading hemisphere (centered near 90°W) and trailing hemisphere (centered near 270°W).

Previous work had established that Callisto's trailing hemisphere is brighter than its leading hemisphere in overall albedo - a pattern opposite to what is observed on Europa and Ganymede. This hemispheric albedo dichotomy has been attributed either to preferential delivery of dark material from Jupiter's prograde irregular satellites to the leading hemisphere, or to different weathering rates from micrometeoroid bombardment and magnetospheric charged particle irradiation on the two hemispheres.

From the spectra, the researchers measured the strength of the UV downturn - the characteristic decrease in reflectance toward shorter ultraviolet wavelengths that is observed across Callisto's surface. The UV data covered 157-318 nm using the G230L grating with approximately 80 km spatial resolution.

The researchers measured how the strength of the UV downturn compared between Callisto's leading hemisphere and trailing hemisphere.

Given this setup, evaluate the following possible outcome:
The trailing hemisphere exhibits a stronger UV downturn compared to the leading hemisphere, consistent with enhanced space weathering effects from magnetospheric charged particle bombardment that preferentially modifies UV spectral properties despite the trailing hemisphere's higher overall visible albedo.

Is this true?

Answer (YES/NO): NO